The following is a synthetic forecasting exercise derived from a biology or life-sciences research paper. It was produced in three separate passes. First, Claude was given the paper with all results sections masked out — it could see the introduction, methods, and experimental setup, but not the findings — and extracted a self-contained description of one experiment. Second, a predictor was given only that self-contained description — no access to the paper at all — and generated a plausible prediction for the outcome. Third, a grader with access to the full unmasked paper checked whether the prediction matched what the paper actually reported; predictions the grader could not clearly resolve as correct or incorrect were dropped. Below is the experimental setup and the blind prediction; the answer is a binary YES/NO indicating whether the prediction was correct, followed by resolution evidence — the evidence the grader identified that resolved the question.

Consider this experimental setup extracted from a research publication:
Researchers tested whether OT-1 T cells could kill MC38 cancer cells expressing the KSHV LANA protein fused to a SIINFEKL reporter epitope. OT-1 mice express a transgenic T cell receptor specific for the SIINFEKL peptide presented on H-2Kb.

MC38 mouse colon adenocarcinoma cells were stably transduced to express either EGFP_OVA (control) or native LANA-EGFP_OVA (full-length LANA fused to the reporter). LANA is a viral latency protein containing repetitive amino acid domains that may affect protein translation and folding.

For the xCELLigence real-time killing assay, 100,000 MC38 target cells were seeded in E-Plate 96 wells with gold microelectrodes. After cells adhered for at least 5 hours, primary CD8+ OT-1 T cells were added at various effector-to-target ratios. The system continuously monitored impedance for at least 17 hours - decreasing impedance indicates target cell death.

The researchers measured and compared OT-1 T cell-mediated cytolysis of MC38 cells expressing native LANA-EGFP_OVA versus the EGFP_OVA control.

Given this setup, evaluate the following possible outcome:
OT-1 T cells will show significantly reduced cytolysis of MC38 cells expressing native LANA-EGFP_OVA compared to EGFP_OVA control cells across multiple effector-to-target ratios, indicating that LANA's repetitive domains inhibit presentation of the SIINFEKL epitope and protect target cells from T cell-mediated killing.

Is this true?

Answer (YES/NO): YES